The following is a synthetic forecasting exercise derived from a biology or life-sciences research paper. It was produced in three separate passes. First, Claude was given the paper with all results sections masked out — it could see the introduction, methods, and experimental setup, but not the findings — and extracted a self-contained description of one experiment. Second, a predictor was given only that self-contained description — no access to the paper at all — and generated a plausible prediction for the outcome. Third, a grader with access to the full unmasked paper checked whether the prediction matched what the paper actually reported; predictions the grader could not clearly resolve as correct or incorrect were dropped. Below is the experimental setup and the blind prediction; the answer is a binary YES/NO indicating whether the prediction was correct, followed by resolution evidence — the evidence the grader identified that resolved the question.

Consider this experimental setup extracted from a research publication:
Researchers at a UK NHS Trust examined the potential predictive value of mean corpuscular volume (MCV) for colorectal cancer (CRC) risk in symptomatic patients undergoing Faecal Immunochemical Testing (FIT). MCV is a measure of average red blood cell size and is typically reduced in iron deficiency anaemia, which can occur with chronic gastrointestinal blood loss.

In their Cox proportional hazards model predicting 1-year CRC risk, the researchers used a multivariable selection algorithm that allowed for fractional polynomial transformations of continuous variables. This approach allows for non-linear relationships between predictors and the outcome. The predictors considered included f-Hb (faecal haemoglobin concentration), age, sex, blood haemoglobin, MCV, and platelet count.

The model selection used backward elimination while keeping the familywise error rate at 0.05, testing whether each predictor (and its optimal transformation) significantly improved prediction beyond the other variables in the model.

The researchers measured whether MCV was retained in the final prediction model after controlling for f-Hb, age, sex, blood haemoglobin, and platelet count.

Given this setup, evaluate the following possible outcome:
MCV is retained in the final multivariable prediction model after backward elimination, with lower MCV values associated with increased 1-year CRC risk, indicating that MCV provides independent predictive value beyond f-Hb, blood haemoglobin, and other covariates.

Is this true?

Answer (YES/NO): YES